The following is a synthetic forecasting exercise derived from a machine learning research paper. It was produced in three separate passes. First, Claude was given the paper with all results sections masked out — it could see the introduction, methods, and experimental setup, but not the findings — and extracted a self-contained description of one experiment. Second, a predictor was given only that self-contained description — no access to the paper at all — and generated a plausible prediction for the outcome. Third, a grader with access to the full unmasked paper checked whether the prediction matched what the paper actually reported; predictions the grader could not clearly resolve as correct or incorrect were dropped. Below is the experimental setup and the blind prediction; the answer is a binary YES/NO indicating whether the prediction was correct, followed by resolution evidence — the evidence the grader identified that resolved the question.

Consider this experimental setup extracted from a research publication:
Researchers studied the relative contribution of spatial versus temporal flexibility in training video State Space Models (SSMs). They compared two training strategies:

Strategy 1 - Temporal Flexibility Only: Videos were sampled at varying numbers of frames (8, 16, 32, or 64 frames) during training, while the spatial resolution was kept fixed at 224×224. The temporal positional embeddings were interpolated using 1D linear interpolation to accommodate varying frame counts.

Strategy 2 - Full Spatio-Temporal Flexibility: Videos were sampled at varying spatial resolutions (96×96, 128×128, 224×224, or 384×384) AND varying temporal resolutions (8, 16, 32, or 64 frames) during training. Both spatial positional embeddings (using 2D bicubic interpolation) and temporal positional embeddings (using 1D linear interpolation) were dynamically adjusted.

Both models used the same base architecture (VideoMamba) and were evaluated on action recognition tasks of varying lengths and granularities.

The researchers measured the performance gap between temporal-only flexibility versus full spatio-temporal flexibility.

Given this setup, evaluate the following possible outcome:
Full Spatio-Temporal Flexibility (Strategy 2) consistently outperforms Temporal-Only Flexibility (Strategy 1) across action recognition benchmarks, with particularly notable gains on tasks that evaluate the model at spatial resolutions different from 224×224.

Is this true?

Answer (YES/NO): YES